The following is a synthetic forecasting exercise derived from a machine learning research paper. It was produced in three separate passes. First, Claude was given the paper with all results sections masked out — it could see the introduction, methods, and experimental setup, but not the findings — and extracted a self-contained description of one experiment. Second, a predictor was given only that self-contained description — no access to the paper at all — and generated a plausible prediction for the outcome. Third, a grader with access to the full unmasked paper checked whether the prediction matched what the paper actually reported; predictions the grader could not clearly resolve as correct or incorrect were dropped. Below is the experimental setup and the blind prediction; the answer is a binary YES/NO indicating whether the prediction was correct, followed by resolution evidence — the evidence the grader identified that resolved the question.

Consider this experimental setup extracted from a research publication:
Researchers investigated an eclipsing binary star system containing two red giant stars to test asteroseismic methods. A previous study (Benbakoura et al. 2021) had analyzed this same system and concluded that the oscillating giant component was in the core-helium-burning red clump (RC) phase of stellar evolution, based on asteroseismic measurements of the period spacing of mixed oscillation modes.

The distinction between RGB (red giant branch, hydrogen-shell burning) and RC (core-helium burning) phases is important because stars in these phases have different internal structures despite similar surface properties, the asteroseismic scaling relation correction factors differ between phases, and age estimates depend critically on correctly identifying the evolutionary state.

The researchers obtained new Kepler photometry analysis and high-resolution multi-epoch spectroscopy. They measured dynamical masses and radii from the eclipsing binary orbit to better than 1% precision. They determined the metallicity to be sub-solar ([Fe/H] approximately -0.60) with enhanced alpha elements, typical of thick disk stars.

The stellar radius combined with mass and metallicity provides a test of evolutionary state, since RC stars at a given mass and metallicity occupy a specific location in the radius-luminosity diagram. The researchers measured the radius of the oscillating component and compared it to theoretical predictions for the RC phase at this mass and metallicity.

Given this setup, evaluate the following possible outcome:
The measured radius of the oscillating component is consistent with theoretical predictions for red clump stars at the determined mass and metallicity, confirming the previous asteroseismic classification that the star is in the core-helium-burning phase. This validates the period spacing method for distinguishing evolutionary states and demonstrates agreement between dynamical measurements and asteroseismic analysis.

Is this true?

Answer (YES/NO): NO